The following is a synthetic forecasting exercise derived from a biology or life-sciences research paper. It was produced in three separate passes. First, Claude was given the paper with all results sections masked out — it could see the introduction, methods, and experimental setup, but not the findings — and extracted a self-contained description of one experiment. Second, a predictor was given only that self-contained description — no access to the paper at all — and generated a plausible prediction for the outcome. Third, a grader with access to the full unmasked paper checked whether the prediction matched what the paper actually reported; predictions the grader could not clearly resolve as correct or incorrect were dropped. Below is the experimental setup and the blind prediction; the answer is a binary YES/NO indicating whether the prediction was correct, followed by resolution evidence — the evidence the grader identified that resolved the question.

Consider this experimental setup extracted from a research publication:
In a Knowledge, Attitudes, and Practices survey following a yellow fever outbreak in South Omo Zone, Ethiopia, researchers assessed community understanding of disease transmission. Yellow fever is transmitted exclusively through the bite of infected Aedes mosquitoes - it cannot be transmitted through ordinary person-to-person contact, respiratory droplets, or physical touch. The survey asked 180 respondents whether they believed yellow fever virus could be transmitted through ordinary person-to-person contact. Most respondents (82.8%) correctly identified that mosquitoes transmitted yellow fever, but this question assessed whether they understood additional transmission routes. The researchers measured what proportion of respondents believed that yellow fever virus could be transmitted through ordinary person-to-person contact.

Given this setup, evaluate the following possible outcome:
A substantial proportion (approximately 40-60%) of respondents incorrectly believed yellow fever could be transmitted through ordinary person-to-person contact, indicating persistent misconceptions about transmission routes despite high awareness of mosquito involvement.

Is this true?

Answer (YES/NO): YES